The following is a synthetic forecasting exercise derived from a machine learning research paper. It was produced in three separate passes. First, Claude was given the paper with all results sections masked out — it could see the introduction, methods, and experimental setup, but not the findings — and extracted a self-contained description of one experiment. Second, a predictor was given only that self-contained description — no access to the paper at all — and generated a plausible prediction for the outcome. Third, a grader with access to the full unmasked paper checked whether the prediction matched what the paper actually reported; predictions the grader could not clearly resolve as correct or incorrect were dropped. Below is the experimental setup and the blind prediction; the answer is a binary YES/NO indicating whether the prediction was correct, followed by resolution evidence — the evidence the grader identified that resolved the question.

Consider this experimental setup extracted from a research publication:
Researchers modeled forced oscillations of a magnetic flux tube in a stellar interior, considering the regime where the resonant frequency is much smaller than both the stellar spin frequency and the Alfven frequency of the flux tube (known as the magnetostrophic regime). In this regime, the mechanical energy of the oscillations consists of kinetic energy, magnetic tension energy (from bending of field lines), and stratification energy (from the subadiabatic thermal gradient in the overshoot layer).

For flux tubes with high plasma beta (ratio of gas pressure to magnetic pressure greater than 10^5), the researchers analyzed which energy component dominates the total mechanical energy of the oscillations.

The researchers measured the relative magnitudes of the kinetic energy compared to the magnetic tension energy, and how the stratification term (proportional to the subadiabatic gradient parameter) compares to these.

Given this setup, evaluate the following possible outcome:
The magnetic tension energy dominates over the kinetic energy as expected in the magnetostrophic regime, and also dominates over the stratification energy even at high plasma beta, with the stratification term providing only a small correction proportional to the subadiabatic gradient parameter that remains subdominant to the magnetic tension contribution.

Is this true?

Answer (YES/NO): NO